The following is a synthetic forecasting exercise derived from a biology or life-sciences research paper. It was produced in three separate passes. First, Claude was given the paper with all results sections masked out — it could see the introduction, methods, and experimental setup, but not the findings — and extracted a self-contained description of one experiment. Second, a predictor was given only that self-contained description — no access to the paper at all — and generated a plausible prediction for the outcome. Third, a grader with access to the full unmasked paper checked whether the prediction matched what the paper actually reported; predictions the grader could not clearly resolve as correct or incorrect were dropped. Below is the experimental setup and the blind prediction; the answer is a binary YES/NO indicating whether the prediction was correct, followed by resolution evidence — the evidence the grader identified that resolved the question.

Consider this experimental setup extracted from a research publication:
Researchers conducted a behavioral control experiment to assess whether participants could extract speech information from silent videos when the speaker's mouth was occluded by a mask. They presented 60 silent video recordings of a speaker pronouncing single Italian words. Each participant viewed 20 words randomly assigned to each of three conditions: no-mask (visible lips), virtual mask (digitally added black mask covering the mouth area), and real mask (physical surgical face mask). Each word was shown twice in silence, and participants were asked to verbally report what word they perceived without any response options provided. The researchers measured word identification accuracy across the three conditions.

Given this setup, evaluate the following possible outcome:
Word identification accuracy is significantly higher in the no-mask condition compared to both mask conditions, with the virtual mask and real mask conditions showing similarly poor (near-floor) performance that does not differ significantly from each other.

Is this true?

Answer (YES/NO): YES